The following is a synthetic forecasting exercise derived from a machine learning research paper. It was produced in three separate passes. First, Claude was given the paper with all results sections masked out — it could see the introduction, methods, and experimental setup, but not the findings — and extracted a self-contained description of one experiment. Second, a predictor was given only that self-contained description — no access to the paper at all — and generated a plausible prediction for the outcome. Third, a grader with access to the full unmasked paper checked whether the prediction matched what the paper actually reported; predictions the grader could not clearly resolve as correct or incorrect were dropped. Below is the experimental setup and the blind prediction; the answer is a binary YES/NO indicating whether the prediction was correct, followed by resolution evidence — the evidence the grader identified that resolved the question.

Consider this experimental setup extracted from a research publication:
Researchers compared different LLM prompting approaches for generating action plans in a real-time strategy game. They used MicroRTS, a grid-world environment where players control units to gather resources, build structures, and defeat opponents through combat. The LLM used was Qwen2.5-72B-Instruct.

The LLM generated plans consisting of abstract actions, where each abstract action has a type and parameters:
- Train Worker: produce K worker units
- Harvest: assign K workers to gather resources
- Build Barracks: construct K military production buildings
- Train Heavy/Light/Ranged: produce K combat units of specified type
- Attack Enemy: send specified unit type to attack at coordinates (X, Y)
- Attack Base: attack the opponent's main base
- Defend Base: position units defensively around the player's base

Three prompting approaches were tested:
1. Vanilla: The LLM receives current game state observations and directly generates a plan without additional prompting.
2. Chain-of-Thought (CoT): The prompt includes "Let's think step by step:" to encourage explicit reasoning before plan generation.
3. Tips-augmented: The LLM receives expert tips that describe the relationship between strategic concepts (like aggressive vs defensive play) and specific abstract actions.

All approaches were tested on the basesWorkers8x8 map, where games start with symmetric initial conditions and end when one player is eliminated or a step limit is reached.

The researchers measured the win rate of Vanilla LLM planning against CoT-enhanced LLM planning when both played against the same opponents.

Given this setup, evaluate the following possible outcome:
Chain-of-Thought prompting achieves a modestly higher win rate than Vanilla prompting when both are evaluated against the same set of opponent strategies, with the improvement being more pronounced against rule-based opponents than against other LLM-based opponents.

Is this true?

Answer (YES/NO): NO